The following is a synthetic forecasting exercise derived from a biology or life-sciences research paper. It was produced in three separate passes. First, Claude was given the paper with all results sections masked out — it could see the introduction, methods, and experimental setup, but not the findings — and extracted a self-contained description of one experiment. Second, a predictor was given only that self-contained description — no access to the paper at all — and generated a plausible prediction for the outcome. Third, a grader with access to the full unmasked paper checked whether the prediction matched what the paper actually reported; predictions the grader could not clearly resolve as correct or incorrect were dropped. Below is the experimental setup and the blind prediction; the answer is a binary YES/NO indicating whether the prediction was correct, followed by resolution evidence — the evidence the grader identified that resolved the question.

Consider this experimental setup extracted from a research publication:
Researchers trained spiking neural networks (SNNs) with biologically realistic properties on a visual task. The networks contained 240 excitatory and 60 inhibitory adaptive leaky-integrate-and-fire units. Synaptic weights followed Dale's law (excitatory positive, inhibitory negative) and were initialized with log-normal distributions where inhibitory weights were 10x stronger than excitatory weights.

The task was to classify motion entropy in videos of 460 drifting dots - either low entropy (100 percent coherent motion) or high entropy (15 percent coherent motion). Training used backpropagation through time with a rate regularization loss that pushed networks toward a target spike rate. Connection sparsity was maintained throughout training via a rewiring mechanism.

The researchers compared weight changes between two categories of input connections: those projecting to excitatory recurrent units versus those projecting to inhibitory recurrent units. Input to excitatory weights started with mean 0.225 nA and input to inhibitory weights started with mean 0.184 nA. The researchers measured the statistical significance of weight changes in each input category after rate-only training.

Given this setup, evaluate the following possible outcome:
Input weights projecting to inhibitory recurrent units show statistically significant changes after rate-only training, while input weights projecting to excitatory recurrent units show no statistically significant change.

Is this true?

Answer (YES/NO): NO